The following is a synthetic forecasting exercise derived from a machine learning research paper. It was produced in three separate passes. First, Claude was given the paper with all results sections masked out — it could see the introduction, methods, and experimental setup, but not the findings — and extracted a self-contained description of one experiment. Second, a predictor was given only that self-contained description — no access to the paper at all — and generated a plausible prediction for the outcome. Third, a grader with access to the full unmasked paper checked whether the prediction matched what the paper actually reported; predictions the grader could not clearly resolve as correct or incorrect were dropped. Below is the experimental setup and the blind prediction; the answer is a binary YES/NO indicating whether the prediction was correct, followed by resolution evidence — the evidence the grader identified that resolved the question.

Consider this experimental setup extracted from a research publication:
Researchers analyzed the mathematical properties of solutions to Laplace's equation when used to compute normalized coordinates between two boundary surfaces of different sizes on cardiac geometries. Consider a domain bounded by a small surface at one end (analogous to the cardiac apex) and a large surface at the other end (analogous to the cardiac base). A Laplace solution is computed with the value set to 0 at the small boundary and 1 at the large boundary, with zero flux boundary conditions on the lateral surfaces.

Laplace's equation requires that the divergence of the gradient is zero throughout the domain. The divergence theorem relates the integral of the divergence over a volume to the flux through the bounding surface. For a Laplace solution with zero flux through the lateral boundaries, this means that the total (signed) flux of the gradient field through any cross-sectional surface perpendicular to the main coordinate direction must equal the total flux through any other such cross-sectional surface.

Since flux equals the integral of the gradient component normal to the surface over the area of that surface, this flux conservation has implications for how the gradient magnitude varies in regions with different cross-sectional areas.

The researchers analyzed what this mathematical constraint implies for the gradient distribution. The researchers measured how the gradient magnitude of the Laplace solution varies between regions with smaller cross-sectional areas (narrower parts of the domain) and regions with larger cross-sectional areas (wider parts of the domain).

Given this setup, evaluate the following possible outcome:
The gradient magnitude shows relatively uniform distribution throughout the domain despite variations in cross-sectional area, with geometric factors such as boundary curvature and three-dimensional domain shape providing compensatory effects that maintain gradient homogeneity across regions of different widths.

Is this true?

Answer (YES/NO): NO